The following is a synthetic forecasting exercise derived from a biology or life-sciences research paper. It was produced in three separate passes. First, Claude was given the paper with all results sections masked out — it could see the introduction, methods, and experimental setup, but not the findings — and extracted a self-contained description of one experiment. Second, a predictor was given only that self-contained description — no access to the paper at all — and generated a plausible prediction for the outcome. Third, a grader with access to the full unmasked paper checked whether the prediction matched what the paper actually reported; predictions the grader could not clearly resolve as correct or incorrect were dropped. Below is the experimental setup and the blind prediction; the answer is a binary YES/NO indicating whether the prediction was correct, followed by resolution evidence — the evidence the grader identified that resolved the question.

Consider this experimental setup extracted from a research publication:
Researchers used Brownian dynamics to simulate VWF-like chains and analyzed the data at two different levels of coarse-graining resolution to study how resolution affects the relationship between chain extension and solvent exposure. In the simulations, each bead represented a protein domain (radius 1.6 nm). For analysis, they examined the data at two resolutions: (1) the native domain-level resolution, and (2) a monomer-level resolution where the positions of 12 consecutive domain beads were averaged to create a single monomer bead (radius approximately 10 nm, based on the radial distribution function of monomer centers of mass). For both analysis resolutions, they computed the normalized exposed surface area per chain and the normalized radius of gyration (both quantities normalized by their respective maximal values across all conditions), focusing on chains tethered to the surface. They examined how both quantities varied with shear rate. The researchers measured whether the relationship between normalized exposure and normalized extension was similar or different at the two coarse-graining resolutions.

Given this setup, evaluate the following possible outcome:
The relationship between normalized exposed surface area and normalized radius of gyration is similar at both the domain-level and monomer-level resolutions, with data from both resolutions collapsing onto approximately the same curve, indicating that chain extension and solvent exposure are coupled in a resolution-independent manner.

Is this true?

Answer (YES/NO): NO